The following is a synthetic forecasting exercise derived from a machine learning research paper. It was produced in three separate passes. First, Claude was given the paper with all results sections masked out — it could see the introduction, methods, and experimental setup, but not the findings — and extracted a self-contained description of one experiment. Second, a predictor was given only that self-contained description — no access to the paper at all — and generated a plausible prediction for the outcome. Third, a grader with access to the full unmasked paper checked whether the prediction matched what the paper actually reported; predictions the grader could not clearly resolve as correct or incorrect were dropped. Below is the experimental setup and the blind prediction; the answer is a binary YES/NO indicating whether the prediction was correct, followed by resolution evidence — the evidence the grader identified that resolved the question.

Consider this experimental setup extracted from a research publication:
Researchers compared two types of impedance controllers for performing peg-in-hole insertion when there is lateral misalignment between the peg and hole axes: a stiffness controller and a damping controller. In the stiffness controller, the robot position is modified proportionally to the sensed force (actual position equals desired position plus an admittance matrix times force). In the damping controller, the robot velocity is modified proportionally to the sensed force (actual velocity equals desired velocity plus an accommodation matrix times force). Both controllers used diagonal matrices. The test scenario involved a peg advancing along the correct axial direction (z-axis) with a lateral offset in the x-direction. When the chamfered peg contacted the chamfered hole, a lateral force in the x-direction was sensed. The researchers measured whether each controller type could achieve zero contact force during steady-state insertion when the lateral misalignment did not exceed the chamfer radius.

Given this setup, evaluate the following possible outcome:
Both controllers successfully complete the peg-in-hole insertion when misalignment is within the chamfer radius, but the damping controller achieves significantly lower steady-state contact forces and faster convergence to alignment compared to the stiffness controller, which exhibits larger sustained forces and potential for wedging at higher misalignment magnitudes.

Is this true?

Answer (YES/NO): NO